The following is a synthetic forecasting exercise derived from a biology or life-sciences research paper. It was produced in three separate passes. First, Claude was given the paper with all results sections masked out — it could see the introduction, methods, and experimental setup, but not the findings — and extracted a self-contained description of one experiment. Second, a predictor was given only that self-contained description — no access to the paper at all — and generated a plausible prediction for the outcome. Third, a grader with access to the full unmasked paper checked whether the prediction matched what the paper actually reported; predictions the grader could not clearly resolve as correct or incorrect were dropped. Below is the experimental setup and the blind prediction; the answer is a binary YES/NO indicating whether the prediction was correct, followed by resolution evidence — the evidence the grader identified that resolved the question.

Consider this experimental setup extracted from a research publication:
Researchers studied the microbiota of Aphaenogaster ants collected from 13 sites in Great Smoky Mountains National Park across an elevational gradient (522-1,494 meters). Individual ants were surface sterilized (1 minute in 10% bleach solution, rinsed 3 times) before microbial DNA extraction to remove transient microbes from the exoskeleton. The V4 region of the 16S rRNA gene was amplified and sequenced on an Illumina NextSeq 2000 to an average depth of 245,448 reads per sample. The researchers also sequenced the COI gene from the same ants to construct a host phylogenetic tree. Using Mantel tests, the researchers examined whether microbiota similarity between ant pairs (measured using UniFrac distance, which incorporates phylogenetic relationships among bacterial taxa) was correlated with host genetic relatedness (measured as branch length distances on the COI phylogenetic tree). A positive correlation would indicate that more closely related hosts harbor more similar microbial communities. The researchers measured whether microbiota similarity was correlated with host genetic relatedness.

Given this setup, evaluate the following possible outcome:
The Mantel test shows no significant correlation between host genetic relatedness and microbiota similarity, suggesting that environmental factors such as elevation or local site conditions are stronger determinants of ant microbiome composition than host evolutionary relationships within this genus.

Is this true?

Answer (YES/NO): NO